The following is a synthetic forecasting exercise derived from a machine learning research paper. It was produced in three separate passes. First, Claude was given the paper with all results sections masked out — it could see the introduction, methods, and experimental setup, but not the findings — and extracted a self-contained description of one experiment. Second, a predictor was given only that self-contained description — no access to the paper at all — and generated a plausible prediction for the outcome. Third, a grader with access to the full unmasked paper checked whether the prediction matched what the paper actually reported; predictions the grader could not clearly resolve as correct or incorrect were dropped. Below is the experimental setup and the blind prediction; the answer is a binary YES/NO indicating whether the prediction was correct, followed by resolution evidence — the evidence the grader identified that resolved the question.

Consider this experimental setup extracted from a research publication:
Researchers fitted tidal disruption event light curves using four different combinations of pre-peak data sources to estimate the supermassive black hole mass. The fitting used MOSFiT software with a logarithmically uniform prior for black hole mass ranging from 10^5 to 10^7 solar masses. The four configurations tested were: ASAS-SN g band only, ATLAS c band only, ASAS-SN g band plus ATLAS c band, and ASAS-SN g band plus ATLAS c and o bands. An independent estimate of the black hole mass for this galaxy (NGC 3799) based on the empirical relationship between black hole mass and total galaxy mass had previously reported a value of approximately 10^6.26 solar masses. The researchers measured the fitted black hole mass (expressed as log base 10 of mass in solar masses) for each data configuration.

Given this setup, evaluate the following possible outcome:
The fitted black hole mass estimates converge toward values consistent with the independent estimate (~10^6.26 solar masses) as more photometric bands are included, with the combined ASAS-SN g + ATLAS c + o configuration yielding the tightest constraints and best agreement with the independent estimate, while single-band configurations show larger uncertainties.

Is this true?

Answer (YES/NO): NO